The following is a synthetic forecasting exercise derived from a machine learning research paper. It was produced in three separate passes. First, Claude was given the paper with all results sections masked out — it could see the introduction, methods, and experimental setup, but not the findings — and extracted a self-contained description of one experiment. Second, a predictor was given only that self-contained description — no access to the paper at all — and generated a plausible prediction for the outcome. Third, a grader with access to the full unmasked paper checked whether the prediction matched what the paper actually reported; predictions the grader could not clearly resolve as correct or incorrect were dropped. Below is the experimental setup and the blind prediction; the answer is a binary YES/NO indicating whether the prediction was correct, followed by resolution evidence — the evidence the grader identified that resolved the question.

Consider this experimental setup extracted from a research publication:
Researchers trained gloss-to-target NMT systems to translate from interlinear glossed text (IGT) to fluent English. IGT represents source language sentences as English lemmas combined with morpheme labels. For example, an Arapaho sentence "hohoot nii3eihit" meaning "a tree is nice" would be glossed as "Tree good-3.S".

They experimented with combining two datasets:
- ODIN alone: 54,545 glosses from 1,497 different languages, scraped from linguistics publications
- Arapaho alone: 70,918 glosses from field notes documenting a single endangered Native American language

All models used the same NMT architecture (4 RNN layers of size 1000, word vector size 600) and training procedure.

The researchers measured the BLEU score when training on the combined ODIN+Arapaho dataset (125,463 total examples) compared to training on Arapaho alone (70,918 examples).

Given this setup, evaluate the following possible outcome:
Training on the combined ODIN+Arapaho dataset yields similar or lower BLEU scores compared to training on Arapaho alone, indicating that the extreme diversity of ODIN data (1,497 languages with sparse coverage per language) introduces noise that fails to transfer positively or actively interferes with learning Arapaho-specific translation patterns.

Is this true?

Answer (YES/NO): NO